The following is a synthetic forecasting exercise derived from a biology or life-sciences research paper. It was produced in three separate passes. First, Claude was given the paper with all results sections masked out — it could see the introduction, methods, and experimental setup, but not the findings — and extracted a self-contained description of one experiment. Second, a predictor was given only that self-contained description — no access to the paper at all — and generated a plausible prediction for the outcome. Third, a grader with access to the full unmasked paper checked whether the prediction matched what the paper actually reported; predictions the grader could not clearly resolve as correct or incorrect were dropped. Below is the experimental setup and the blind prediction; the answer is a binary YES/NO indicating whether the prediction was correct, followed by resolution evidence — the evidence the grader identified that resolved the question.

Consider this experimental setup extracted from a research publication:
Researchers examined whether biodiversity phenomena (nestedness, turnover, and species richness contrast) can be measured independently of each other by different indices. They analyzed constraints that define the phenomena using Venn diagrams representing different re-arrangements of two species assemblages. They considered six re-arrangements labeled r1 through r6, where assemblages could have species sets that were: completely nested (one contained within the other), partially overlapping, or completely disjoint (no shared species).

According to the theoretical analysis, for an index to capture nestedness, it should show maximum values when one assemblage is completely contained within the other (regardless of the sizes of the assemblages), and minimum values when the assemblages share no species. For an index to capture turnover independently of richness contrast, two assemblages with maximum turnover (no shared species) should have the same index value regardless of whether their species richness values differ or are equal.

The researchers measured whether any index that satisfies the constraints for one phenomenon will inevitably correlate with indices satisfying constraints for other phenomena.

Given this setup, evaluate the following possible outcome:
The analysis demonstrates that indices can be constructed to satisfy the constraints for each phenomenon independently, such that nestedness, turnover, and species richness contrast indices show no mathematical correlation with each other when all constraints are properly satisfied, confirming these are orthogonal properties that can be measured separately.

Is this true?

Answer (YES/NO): NO